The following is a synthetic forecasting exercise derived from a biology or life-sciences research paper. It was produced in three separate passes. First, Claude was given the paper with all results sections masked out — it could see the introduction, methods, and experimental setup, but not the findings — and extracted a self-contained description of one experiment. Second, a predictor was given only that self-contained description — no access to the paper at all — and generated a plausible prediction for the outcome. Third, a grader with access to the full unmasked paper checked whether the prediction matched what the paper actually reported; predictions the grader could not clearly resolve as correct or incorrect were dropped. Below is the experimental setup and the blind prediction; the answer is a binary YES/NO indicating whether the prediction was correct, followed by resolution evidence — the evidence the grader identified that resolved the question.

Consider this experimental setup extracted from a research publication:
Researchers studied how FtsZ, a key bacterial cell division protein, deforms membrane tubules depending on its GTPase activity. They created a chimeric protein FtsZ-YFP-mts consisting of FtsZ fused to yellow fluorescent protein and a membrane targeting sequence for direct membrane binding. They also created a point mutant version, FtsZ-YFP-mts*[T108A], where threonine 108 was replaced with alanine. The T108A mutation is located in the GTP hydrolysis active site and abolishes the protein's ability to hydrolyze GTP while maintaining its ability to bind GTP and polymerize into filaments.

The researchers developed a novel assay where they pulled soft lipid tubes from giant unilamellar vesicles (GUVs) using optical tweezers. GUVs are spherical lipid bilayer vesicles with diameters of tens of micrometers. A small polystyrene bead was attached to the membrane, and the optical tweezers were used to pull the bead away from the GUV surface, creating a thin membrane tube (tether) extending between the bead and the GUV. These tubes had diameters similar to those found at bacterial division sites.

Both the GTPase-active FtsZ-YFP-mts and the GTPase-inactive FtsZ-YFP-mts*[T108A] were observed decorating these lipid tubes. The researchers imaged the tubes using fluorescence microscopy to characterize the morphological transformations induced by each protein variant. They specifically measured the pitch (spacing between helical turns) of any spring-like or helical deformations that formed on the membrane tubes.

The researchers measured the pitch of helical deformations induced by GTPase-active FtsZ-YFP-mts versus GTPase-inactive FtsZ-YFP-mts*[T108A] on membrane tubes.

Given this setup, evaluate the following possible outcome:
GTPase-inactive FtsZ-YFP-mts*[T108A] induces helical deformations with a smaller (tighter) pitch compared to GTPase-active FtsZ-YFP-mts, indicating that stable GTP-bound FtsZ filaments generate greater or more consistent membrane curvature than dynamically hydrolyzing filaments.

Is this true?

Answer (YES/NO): NO